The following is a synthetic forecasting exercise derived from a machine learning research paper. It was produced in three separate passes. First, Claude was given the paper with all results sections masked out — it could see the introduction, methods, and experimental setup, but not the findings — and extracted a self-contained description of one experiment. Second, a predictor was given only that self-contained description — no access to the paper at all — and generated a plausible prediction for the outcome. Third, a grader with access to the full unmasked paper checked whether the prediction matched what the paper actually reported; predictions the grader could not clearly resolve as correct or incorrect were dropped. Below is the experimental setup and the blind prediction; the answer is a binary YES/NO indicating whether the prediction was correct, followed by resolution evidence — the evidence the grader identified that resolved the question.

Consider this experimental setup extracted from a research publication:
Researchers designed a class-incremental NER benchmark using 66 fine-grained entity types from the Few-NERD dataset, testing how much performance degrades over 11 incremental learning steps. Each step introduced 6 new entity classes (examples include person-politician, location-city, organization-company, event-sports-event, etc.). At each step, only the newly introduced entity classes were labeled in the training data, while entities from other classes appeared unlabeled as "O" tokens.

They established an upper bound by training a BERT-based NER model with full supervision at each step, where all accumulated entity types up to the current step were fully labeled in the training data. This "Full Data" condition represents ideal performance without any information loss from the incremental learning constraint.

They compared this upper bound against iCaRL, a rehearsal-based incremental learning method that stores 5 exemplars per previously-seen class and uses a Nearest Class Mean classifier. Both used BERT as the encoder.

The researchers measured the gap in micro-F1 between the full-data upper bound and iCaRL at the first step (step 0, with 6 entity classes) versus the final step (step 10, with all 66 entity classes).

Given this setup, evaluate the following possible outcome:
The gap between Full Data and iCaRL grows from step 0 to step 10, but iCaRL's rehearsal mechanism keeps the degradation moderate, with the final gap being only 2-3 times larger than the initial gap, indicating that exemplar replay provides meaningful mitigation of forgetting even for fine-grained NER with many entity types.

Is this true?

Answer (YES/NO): NO